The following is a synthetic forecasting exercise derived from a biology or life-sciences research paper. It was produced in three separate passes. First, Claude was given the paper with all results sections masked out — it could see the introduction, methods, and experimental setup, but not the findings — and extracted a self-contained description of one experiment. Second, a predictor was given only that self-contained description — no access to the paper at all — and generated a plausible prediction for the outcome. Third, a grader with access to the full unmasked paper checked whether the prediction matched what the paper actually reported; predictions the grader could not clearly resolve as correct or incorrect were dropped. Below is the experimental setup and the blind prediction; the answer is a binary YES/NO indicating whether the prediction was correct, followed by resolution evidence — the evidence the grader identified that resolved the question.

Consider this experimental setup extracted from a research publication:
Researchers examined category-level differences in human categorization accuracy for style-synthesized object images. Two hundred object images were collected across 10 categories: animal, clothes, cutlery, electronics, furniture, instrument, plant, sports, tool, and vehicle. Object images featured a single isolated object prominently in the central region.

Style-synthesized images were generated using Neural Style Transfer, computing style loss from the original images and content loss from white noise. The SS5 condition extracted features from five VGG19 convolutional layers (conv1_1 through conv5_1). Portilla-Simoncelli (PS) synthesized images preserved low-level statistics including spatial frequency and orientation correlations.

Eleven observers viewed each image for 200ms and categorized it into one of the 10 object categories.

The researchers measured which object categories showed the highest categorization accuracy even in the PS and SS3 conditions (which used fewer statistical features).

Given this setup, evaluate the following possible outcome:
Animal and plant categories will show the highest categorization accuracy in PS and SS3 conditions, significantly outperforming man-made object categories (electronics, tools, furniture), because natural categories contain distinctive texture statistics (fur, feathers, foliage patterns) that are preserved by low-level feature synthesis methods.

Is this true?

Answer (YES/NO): NO